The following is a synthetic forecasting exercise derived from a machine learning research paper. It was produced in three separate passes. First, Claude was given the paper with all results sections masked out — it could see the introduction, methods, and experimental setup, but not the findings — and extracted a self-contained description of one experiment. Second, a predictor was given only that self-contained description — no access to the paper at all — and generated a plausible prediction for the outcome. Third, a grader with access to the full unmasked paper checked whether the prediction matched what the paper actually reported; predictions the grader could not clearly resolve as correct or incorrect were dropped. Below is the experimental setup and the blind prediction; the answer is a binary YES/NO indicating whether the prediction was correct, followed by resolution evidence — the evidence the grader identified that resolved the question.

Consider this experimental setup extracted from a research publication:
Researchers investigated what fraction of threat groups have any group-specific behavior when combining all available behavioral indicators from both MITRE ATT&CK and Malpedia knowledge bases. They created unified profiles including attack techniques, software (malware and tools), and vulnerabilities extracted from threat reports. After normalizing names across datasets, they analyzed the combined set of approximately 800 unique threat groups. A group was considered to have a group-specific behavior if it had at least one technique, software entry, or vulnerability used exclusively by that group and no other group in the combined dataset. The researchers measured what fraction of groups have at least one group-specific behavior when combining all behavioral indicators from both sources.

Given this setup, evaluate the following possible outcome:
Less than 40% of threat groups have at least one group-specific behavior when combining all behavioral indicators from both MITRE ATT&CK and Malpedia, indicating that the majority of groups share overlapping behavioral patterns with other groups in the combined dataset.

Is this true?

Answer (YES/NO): YES